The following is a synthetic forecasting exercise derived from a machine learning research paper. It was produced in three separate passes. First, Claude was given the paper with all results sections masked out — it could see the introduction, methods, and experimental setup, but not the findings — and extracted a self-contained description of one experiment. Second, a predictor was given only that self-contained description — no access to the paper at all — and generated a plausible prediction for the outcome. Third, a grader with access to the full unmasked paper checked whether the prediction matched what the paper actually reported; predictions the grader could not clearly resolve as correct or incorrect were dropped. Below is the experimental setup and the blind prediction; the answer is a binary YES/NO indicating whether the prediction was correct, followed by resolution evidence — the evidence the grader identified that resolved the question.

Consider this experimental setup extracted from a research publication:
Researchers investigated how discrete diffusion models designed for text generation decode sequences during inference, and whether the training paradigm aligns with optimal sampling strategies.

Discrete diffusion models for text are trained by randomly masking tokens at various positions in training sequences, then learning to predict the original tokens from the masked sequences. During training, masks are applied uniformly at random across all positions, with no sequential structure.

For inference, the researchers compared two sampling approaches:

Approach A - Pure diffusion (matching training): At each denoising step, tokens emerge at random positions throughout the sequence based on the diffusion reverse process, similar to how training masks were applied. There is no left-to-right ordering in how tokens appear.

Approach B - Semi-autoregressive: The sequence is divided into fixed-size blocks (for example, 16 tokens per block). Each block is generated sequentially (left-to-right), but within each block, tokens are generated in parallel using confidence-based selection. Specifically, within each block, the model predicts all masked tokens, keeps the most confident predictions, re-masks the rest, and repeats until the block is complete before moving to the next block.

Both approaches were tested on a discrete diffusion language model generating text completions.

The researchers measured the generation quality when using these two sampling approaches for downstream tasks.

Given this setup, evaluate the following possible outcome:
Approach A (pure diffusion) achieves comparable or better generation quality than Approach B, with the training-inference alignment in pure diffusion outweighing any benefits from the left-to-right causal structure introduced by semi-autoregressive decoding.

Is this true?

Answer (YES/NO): NO